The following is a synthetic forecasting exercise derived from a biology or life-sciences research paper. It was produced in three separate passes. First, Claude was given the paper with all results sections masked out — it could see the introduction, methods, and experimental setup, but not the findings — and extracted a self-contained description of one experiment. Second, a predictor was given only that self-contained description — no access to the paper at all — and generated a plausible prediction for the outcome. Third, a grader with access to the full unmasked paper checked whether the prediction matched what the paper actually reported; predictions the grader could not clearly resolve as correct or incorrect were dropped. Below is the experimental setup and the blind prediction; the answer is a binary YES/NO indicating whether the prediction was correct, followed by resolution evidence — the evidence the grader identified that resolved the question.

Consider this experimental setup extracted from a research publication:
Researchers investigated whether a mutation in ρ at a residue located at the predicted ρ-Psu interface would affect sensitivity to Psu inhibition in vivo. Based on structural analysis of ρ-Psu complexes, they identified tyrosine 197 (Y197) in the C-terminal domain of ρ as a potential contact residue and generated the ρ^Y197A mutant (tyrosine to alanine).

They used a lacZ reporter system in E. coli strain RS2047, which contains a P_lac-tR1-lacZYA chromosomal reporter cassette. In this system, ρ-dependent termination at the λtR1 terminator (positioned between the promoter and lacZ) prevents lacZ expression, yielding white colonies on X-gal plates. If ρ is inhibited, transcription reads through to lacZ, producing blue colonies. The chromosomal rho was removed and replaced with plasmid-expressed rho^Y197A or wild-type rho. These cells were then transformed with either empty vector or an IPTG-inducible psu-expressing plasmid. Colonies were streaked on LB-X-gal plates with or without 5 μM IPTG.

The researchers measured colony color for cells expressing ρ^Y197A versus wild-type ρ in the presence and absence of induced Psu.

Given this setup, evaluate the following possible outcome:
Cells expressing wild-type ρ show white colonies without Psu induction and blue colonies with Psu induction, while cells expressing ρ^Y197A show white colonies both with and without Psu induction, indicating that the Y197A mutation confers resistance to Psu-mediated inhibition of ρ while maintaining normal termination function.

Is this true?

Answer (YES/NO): NO